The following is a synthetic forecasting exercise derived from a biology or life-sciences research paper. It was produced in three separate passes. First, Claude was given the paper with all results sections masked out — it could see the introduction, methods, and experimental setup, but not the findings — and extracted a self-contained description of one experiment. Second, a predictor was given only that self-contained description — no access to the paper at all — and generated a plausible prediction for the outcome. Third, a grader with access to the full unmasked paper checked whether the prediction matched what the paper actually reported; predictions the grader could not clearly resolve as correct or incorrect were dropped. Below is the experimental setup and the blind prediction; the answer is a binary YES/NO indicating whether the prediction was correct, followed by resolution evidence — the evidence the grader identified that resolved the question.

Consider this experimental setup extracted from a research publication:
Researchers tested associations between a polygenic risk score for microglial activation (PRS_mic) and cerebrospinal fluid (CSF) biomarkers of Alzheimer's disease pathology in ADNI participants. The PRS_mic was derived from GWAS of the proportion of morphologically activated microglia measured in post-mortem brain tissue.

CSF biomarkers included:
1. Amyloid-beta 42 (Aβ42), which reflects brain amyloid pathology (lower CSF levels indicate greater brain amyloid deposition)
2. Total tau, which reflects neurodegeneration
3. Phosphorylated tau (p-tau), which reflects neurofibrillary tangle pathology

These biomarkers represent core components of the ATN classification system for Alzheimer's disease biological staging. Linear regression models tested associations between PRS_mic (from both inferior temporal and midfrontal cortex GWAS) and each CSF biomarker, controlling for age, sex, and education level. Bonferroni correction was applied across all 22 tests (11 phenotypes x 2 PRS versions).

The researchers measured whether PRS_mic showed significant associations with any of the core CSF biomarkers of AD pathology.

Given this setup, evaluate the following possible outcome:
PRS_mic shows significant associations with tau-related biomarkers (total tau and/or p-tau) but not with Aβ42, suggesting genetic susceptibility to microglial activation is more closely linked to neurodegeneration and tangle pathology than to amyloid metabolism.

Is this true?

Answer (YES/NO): NO